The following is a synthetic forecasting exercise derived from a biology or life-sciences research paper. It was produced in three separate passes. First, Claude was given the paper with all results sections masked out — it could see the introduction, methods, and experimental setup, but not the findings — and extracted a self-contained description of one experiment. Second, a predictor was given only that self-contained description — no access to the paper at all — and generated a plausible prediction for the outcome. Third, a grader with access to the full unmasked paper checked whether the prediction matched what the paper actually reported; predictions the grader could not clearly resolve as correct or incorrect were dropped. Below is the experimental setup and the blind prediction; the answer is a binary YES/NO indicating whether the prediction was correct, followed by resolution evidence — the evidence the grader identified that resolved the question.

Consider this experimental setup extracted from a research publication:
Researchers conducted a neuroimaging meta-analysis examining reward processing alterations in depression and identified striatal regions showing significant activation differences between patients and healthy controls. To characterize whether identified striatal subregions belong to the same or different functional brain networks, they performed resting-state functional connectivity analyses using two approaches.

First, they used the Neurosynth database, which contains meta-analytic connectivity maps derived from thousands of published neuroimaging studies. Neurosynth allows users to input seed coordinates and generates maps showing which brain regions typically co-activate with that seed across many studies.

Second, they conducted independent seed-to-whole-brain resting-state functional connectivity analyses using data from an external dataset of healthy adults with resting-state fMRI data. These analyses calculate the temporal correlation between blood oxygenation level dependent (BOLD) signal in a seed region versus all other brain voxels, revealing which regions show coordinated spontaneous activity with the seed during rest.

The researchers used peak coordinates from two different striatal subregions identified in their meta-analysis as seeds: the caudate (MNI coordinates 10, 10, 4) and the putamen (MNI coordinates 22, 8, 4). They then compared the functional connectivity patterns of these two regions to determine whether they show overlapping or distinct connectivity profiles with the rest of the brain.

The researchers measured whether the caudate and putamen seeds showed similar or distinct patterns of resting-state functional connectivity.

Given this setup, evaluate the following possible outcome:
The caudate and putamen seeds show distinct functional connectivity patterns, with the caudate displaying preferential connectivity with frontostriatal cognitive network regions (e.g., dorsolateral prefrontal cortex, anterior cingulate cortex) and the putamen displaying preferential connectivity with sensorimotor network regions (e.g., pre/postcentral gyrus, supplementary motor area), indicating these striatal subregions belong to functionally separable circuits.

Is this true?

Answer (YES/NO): NO